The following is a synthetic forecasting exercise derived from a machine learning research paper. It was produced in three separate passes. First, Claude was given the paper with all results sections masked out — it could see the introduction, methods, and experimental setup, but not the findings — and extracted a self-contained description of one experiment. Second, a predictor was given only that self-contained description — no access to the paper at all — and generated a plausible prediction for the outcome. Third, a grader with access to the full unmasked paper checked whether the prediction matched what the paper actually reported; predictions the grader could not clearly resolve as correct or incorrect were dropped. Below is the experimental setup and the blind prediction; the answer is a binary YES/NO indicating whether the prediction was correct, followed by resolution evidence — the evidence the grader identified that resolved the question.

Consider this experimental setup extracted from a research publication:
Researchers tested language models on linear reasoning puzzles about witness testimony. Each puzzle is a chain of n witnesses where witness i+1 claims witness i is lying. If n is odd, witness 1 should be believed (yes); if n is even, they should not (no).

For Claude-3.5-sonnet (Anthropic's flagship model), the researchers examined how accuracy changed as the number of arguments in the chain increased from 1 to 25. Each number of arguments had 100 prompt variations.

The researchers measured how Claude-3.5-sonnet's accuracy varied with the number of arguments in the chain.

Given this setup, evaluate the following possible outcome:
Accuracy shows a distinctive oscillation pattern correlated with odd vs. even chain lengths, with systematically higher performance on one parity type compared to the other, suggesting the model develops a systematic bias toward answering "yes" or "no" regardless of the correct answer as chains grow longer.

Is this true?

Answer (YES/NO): YES